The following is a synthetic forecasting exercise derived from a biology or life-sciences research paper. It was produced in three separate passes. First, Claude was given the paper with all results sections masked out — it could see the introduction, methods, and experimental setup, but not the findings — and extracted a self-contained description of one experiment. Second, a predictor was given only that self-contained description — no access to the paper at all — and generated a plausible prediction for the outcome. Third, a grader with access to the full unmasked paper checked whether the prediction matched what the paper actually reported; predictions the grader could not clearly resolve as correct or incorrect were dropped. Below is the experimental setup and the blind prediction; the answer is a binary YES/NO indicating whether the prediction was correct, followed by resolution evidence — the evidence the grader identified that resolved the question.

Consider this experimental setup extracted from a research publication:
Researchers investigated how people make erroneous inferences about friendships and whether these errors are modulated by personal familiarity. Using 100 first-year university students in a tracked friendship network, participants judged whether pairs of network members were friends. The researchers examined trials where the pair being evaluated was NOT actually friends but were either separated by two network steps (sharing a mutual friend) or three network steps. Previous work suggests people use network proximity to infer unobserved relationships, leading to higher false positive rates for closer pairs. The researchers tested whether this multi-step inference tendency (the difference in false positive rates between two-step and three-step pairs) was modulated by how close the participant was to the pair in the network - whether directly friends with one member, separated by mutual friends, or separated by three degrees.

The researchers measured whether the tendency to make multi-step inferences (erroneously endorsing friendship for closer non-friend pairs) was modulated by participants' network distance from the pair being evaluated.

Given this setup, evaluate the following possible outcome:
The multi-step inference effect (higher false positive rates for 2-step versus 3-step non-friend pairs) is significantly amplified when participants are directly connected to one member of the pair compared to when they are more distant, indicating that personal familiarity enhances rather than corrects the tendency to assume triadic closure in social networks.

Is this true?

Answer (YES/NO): YES